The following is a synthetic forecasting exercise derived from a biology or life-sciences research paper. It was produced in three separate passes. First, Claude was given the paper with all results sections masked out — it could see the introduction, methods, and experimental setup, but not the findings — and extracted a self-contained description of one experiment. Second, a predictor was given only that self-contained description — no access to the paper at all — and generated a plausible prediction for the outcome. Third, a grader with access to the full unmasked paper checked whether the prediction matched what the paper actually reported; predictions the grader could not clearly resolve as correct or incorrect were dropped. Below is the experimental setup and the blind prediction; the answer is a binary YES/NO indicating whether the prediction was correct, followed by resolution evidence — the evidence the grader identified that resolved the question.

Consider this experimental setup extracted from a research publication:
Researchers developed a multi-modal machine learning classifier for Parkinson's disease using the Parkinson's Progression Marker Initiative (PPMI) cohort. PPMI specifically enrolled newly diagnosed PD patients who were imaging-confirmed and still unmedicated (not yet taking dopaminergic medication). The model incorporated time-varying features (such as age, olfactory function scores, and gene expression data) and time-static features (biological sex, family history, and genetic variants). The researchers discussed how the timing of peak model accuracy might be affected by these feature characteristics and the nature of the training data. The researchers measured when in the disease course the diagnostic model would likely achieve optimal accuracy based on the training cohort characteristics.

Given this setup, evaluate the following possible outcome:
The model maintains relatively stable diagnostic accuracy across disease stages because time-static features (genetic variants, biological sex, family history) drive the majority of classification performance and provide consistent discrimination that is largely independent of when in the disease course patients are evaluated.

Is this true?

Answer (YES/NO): NO